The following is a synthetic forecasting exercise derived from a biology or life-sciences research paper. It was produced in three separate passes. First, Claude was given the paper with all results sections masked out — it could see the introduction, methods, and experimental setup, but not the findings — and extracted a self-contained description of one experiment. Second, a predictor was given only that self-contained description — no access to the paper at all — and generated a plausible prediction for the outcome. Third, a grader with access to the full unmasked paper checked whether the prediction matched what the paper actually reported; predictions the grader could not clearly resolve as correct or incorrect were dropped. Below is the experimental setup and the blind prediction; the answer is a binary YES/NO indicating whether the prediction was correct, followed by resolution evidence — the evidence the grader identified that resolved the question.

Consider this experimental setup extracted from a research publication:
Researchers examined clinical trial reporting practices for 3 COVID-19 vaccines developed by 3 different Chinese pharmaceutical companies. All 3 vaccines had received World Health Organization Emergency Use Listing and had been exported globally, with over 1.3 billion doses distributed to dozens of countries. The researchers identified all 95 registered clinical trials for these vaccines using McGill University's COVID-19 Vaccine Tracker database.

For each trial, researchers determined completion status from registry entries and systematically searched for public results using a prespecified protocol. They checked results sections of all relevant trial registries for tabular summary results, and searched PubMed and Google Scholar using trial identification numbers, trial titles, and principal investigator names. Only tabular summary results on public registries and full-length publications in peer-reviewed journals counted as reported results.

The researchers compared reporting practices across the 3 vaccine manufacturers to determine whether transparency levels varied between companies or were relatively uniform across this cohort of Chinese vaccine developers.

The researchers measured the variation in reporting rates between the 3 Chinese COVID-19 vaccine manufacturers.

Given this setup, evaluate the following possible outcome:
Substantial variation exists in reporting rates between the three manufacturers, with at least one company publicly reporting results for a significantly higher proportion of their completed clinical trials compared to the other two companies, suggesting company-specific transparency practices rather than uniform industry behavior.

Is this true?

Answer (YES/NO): NO